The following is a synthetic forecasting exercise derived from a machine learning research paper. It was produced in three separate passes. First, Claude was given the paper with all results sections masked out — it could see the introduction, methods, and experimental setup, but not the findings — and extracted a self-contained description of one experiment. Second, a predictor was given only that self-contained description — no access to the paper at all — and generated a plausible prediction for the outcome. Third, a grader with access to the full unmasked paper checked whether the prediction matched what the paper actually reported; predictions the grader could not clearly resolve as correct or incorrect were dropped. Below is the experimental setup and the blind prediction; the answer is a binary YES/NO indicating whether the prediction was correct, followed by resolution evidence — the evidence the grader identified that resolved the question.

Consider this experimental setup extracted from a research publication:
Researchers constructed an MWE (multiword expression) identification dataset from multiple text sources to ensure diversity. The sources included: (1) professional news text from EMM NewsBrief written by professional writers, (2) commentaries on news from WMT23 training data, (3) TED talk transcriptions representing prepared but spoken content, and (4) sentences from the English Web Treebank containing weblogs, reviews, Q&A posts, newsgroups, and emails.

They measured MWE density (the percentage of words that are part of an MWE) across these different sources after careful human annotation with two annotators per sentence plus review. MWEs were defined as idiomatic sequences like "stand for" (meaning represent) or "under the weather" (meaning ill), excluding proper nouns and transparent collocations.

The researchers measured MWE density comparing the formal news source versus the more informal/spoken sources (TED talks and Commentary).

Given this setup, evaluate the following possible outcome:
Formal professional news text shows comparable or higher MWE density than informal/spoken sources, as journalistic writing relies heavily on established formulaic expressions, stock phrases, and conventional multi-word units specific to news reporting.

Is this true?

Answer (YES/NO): NO